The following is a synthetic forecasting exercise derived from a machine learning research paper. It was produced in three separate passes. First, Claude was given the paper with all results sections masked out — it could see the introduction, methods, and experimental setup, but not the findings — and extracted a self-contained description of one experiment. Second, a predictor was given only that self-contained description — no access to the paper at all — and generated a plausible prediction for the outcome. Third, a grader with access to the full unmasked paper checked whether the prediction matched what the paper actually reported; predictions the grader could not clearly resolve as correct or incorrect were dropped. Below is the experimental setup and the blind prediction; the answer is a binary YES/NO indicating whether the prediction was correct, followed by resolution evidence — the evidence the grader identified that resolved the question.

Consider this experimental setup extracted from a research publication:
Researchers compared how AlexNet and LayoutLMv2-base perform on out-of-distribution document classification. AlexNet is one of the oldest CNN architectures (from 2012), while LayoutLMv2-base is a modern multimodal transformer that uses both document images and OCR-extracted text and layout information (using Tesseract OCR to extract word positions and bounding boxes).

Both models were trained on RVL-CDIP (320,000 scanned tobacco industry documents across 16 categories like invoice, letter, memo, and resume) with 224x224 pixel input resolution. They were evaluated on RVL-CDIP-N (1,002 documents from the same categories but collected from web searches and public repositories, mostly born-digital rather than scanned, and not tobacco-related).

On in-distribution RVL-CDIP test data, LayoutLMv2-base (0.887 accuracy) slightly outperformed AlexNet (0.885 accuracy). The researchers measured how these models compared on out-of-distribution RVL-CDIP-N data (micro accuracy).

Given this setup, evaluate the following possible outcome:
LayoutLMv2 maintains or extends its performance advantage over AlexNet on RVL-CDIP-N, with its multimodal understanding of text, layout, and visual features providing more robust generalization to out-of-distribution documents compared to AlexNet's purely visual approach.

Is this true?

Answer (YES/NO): NO